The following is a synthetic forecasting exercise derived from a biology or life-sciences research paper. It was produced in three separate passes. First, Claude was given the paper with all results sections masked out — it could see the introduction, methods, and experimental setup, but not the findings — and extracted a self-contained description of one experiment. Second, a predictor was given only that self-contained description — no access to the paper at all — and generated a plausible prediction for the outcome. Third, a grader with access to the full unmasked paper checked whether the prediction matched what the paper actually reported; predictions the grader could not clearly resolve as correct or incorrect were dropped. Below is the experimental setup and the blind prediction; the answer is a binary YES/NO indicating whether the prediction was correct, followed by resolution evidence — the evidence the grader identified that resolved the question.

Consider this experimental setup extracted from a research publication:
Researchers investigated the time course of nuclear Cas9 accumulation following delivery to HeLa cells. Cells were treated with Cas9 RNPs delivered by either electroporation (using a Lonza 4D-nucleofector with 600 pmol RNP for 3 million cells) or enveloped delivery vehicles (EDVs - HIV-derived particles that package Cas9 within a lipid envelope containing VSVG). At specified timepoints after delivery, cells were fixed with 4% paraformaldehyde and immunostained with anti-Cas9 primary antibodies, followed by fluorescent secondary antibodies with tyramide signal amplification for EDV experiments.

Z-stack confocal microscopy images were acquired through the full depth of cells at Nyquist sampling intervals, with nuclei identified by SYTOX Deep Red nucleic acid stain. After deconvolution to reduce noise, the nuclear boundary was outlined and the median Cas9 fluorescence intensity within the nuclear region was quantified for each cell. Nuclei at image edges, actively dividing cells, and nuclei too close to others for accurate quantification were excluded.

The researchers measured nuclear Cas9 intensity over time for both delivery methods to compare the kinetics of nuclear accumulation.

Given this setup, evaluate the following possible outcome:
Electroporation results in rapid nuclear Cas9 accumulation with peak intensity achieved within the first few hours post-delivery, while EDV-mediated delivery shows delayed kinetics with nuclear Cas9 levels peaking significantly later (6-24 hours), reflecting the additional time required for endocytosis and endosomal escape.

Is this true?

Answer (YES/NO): NO